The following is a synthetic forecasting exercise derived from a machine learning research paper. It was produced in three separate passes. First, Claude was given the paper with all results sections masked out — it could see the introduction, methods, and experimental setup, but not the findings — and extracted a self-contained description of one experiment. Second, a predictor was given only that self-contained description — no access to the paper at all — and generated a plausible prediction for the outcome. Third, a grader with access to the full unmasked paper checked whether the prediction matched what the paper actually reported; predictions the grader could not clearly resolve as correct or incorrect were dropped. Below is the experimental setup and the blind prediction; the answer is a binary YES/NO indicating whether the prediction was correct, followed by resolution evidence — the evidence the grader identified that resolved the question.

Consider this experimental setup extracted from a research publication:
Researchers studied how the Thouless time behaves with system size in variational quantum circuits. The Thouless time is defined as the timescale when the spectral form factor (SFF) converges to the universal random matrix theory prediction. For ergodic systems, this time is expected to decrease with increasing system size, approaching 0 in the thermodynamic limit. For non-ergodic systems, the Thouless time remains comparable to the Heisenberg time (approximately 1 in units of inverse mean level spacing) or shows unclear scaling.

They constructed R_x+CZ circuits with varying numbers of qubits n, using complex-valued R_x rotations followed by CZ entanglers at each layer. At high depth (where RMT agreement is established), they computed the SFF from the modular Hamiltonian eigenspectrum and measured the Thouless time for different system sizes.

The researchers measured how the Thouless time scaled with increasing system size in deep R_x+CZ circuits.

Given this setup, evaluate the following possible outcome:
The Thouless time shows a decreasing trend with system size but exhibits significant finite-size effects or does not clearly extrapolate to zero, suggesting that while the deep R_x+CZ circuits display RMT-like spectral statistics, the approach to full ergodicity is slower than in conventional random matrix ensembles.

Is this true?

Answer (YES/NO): NO